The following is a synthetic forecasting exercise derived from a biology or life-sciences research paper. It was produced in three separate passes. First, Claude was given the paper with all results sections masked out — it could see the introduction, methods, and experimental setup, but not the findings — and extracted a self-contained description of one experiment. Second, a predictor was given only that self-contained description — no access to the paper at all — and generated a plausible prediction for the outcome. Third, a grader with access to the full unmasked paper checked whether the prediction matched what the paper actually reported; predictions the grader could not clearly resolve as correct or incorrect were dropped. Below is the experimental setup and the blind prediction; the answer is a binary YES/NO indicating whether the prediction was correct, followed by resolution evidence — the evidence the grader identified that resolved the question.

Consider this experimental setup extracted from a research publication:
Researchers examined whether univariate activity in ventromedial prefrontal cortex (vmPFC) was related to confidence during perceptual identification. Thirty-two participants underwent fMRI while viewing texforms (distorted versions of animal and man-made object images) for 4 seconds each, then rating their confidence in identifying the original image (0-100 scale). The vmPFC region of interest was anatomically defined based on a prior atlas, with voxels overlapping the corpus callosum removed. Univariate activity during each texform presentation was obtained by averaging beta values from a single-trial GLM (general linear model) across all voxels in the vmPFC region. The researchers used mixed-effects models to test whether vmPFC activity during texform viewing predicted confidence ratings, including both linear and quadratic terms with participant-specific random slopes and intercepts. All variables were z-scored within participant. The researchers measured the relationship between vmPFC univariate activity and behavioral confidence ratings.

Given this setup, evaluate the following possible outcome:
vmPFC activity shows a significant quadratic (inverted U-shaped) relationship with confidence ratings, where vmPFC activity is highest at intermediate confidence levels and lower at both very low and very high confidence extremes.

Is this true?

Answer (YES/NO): NO